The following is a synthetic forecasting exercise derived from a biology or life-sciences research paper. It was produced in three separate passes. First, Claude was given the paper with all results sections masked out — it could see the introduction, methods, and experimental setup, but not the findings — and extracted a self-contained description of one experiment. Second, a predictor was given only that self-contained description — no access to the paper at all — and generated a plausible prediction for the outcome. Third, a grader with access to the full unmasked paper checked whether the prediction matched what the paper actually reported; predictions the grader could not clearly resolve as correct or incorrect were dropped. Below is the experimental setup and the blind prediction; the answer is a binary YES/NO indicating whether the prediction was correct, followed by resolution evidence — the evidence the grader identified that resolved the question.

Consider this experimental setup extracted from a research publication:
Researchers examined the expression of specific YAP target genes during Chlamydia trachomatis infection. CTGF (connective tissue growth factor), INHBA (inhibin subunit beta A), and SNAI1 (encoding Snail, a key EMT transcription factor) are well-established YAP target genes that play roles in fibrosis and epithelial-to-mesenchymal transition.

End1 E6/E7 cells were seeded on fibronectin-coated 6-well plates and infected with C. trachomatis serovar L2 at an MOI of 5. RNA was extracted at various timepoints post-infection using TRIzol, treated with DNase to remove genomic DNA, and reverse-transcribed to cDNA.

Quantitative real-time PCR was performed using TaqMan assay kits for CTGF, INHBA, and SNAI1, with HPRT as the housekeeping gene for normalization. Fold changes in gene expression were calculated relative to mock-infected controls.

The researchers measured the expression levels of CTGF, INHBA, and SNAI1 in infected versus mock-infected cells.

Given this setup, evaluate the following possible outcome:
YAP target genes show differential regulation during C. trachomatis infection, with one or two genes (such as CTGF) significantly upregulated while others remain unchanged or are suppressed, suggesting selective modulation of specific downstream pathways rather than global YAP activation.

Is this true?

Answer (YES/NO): NO